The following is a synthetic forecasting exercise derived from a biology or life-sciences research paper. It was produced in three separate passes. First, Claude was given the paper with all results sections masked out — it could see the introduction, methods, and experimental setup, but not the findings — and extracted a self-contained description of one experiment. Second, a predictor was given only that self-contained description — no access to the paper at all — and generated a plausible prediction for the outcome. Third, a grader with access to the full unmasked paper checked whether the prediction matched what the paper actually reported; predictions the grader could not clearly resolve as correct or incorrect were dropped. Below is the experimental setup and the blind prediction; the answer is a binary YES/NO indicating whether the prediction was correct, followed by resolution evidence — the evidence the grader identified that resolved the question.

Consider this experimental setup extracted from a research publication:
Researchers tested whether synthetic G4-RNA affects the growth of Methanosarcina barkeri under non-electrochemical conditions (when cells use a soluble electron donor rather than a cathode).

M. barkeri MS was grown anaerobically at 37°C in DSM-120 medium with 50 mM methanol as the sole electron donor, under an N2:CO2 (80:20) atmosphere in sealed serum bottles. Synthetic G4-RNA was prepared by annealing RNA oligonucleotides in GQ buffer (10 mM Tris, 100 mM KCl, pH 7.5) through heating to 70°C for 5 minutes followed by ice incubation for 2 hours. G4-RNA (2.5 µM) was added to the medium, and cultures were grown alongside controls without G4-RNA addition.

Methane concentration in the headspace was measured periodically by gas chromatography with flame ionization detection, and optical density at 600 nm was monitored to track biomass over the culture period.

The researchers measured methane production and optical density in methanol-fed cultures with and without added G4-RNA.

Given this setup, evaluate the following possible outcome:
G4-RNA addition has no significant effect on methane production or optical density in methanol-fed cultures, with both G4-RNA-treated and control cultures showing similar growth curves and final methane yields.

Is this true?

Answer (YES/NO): YES